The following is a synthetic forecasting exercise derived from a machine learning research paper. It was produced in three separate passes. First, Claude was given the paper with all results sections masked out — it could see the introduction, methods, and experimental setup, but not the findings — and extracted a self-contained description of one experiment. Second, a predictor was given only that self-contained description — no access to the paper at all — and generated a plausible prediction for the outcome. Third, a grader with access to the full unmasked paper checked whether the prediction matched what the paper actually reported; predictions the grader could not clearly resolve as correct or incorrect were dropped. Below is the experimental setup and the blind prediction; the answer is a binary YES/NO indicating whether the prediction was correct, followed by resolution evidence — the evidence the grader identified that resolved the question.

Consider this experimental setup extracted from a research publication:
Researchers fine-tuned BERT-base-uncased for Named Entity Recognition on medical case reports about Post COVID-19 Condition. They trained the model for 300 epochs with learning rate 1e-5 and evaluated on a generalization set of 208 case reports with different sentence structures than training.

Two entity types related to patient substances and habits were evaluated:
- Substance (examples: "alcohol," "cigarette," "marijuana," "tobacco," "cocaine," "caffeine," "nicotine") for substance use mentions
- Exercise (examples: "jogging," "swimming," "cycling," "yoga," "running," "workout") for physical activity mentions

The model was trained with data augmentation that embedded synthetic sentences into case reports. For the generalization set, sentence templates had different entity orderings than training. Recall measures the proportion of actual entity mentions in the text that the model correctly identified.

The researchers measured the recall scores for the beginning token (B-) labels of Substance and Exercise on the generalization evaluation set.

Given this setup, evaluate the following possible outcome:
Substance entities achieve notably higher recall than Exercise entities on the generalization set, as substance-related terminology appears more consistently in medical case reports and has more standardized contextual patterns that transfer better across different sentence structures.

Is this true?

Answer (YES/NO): NO